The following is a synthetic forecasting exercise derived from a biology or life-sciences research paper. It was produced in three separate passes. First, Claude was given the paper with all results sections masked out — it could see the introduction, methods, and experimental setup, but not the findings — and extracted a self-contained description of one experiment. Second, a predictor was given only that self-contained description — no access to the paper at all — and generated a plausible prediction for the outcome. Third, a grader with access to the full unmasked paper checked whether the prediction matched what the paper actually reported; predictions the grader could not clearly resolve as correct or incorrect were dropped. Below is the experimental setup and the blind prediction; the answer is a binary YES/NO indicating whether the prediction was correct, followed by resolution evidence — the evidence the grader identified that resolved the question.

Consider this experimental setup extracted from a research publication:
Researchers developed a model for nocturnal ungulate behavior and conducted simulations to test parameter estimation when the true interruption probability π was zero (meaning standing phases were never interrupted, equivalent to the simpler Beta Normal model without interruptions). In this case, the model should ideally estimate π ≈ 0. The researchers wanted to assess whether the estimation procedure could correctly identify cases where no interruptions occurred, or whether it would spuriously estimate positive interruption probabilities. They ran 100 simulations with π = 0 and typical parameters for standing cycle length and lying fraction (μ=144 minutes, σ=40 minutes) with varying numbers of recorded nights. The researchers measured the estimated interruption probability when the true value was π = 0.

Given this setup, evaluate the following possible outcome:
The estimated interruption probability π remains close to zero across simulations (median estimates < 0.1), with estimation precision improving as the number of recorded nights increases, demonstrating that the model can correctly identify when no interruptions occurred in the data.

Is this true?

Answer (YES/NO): YES